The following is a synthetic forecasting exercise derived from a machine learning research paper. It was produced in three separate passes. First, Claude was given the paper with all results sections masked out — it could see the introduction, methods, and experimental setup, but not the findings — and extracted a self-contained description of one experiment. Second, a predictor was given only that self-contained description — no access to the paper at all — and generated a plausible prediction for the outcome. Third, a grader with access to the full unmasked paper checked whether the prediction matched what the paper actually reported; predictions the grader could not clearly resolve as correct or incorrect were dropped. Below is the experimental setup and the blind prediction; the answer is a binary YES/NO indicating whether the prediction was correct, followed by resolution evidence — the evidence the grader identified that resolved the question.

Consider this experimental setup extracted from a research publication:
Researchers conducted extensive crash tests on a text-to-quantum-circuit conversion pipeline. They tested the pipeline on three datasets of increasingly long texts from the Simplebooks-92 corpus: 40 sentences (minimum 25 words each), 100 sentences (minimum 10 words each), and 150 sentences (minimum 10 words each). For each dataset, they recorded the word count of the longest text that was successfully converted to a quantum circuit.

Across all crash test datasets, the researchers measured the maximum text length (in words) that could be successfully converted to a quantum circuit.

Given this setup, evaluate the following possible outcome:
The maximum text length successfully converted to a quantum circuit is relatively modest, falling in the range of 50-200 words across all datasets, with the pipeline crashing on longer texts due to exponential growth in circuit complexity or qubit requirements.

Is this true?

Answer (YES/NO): NO